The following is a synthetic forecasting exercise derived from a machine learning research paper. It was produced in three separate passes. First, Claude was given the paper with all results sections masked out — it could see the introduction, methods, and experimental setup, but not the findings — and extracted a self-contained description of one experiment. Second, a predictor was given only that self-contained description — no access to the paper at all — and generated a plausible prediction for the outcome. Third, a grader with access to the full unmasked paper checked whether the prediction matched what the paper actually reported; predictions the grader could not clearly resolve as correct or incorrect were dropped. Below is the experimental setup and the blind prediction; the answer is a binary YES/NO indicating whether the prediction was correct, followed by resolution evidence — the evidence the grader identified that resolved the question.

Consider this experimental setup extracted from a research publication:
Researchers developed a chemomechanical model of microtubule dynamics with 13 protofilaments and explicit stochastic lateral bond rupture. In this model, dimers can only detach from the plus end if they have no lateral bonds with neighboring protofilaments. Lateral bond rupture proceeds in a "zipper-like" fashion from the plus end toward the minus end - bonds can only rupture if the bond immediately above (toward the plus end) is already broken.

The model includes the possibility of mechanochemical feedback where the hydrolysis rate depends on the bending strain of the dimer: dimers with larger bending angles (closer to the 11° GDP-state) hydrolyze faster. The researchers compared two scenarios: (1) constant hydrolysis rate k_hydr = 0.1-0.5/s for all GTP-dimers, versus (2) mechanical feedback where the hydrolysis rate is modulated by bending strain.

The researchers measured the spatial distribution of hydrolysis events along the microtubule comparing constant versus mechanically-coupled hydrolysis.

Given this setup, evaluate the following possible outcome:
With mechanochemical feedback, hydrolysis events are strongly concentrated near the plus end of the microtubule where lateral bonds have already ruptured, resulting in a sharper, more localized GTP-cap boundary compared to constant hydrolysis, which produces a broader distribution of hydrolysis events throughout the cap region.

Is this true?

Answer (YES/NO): NO